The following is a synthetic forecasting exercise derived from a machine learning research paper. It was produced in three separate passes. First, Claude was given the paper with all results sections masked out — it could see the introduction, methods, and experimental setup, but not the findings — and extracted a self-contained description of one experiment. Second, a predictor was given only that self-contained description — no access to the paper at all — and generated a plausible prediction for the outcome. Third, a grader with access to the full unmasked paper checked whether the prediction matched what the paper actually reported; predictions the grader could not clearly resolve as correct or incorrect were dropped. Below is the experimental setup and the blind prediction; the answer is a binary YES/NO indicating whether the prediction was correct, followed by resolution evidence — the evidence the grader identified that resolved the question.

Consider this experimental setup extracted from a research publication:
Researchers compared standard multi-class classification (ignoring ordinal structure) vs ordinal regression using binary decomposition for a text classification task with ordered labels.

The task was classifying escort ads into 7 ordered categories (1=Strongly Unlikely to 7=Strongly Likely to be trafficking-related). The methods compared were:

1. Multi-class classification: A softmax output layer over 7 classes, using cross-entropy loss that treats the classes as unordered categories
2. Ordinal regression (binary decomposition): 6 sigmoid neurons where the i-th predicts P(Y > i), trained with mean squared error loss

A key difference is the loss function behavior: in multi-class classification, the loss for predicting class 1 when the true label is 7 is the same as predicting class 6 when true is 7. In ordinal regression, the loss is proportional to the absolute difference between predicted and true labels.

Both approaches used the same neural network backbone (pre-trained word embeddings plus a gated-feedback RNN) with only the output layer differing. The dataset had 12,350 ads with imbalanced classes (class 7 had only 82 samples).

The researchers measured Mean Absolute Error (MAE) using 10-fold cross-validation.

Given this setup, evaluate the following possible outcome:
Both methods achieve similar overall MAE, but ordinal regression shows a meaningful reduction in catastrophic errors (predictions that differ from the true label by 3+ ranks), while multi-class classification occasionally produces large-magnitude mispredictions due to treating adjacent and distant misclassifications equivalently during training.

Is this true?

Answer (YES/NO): NO